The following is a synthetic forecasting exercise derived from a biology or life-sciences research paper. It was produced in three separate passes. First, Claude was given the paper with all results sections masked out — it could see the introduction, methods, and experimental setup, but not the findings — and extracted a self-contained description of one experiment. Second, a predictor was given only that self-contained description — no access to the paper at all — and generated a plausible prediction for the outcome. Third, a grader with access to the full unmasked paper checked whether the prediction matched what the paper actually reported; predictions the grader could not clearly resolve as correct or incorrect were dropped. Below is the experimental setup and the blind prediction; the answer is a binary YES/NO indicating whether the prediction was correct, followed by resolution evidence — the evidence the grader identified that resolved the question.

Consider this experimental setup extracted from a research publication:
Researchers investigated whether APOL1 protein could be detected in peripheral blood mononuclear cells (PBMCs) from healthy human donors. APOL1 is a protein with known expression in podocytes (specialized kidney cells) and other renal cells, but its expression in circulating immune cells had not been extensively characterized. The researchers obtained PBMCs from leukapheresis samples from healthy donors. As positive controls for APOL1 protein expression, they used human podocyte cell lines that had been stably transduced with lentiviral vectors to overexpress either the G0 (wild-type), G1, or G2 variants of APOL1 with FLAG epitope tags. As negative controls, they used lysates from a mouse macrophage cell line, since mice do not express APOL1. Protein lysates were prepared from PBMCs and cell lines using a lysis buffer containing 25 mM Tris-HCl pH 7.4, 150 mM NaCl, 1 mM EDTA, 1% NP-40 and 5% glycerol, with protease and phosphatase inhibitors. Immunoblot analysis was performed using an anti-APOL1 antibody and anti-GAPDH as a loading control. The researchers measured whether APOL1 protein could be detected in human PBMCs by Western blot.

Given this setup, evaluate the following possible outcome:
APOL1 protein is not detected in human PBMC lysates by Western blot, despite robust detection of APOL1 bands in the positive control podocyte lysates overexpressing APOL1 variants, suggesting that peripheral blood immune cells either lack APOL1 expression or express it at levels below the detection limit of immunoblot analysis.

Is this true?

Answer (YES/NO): NO